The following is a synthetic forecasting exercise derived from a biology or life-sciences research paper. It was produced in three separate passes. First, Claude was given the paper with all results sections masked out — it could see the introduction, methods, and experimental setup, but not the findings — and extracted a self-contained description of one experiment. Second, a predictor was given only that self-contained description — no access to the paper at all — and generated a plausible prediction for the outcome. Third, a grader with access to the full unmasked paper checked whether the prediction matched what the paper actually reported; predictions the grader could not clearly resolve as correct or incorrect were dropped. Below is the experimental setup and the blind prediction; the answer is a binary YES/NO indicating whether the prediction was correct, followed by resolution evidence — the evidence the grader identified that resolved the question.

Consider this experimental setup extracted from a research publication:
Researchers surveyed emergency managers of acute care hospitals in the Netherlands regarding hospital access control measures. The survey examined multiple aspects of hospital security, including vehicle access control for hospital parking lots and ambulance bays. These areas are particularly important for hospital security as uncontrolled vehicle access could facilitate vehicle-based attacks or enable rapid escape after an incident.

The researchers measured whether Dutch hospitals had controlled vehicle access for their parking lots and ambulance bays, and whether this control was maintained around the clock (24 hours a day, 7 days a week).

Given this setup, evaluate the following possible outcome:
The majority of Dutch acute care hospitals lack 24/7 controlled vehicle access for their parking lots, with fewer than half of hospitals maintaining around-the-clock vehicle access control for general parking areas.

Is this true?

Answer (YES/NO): NO